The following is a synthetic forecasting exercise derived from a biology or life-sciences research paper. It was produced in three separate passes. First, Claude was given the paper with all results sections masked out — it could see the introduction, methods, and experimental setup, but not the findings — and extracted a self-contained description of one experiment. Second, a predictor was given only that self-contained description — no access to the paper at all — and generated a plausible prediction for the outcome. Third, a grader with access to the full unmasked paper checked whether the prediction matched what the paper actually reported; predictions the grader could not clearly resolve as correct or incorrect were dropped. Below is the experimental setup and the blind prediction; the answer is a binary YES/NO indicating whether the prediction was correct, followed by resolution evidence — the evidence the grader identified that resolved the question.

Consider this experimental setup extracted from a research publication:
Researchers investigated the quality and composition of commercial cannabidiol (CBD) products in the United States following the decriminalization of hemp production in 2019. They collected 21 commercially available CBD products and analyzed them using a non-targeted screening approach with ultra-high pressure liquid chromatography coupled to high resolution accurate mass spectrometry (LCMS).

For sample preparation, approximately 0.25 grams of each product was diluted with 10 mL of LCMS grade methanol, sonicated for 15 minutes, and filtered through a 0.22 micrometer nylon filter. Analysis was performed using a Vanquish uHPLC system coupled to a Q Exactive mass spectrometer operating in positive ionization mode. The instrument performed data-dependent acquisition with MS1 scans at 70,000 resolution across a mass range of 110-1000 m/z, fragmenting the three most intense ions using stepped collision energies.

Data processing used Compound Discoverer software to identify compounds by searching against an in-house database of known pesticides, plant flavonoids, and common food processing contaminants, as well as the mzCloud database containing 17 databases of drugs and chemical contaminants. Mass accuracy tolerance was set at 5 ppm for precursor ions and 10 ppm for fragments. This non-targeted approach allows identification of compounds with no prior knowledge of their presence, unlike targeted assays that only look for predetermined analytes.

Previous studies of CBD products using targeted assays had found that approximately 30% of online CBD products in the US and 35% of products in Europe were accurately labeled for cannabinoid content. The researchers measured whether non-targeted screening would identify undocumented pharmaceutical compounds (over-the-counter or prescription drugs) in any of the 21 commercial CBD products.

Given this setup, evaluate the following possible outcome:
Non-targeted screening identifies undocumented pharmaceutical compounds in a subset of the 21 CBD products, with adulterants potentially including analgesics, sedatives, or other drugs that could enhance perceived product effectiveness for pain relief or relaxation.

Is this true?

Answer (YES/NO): YES